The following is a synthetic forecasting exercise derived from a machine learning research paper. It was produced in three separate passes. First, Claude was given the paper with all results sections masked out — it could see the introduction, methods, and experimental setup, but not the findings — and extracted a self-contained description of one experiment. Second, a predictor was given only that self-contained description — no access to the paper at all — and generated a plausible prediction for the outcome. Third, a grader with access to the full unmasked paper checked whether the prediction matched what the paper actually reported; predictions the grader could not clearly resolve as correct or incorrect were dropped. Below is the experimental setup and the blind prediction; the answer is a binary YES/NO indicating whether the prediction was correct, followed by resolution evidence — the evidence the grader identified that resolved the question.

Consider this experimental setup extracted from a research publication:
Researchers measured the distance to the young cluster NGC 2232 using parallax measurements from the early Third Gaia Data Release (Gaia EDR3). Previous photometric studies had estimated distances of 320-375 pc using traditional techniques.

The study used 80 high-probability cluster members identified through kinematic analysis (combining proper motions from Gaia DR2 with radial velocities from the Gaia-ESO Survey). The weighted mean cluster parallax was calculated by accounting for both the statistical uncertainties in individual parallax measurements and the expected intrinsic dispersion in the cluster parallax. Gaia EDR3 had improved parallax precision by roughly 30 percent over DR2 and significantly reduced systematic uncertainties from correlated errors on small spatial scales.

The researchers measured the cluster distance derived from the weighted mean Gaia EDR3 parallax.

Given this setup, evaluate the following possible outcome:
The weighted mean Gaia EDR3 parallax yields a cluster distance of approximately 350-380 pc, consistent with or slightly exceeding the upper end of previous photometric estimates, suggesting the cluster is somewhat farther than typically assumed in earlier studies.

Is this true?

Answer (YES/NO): NO